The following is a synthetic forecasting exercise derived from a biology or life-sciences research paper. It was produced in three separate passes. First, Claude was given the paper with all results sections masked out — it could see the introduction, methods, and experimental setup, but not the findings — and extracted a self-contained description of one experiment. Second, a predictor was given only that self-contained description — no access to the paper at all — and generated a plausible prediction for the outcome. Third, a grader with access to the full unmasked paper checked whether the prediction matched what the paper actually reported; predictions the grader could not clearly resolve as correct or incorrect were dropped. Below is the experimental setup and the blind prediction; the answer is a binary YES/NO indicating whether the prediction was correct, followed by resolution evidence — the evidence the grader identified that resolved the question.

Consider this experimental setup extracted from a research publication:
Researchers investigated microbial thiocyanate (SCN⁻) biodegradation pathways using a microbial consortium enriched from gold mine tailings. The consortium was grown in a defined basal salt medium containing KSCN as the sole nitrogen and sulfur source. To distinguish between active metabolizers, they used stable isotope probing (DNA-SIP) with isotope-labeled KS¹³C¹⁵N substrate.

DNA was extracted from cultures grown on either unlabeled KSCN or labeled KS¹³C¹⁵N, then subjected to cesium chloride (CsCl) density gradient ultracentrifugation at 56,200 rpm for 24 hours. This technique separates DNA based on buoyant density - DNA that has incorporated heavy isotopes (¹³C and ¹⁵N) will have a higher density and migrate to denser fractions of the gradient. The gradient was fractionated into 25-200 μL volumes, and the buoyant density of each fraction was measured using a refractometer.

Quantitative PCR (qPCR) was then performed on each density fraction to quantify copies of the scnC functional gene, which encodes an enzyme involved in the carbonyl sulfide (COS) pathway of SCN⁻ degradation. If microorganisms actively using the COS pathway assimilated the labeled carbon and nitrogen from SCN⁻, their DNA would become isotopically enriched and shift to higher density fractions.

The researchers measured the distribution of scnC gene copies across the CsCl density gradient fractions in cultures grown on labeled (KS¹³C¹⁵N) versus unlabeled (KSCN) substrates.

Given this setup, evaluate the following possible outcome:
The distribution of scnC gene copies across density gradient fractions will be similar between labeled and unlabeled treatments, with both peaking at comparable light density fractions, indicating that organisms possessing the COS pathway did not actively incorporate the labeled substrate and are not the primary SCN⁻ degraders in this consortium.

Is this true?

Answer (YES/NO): NO